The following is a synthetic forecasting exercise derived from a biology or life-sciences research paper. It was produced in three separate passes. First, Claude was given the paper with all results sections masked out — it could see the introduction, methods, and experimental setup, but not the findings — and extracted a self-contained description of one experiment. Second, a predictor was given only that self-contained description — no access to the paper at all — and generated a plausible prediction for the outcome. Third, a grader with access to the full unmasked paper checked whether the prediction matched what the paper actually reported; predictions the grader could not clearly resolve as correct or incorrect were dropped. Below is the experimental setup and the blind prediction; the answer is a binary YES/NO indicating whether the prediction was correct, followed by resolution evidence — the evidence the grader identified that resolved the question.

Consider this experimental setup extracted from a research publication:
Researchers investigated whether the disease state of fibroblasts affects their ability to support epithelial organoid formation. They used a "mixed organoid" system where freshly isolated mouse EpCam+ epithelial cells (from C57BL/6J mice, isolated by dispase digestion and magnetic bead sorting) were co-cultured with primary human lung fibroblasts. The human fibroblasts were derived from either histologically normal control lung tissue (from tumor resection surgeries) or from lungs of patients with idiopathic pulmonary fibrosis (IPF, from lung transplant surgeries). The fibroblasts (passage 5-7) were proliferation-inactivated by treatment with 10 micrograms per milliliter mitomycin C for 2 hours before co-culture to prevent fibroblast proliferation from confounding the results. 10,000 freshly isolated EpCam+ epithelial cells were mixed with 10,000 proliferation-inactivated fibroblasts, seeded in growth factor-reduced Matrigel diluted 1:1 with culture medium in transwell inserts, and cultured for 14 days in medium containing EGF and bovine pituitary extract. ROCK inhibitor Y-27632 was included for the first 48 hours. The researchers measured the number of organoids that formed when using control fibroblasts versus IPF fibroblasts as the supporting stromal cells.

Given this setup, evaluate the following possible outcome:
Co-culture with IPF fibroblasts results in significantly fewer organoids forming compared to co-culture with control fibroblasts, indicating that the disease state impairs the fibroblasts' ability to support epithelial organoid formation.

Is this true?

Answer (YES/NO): NO